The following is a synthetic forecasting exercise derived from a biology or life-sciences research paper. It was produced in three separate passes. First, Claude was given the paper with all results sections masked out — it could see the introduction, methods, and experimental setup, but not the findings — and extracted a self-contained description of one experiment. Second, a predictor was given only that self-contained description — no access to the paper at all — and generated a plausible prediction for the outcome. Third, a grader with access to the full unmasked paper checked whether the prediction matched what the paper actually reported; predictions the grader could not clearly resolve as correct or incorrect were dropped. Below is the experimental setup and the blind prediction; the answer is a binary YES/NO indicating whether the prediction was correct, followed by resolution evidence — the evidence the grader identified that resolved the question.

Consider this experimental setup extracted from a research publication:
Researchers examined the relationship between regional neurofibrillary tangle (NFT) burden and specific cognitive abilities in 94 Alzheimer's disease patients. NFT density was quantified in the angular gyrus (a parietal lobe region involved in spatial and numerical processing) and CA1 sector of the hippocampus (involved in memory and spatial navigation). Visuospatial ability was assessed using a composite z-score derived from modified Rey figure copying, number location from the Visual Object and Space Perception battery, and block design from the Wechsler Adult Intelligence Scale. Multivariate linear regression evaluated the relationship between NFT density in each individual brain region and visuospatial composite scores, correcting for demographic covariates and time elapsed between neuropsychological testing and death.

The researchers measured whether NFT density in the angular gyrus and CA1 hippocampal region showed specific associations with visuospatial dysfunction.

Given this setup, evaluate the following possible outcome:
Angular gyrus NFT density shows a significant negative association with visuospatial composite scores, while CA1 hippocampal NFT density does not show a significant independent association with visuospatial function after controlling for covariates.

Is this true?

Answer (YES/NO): NO